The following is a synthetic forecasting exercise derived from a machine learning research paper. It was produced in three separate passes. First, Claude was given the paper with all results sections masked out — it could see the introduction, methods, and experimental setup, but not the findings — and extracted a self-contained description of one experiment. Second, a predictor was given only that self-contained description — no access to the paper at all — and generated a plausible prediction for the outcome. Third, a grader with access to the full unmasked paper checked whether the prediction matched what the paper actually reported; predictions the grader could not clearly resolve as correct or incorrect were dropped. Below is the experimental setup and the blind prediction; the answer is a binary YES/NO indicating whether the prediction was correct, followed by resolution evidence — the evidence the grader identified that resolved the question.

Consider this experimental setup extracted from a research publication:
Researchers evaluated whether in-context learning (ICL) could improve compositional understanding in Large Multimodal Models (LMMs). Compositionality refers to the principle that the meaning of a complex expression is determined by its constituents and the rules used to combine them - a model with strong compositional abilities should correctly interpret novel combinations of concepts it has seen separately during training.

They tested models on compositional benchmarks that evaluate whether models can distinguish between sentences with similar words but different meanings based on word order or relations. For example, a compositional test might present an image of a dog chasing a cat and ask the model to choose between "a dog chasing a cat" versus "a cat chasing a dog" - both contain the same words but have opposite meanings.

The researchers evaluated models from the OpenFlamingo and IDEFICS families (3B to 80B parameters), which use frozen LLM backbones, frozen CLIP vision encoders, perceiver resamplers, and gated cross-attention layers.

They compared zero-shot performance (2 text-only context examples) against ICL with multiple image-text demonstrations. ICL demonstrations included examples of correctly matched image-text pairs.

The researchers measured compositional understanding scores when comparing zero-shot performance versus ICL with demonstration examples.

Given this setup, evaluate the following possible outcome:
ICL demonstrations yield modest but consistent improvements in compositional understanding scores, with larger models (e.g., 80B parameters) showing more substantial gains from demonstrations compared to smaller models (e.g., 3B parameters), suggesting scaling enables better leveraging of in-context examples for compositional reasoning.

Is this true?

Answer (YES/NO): NO